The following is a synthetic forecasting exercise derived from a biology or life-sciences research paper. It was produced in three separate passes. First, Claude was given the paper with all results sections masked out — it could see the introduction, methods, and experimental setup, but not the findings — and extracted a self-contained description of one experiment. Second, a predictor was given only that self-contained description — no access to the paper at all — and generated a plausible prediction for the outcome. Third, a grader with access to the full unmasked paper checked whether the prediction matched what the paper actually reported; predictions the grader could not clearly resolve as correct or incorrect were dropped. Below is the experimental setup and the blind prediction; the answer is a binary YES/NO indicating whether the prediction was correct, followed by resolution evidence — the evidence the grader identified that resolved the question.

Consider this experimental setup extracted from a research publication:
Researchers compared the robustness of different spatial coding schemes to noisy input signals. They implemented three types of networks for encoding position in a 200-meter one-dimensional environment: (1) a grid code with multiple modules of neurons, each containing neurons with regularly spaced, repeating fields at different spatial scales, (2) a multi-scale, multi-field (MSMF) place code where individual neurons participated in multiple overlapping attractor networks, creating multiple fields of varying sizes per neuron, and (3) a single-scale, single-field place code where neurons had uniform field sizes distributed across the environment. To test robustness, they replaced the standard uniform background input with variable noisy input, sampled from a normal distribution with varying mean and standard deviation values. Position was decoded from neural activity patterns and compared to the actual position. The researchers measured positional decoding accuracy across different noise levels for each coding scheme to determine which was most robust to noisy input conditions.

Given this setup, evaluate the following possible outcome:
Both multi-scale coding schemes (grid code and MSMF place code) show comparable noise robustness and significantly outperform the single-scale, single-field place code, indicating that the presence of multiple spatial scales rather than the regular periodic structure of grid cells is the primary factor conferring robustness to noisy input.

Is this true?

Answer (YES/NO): NO